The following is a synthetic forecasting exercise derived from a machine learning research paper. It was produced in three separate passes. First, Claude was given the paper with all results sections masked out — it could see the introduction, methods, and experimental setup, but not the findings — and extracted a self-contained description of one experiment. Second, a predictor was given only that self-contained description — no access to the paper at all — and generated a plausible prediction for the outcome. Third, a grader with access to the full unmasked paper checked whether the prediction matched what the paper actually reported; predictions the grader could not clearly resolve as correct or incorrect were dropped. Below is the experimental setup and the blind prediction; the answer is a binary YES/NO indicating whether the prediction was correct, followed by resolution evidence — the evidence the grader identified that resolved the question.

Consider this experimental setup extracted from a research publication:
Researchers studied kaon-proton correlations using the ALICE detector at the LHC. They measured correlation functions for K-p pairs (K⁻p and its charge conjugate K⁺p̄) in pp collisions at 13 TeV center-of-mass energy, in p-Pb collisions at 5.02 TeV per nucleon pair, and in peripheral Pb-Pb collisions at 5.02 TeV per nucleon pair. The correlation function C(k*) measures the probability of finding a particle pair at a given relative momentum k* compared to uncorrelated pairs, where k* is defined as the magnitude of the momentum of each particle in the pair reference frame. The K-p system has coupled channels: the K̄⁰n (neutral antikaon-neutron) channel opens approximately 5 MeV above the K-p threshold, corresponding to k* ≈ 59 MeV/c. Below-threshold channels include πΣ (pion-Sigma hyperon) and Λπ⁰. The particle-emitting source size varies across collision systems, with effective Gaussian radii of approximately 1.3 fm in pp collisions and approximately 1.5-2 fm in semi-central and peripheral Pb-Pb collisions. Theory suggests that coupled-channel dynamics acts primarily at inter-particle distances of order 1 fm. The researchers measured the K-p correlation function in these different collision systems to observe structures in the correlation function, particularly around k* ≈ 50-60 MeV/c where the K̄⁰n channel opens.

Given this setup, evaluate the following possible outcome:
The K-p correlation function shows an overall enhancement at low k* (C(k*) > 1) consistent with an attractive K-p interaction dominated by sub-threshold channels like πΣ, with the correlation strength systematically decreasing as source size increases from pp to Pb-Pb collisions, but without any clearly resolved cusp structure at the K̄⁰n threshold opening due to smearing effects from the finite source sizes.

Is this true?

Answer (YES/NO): NO